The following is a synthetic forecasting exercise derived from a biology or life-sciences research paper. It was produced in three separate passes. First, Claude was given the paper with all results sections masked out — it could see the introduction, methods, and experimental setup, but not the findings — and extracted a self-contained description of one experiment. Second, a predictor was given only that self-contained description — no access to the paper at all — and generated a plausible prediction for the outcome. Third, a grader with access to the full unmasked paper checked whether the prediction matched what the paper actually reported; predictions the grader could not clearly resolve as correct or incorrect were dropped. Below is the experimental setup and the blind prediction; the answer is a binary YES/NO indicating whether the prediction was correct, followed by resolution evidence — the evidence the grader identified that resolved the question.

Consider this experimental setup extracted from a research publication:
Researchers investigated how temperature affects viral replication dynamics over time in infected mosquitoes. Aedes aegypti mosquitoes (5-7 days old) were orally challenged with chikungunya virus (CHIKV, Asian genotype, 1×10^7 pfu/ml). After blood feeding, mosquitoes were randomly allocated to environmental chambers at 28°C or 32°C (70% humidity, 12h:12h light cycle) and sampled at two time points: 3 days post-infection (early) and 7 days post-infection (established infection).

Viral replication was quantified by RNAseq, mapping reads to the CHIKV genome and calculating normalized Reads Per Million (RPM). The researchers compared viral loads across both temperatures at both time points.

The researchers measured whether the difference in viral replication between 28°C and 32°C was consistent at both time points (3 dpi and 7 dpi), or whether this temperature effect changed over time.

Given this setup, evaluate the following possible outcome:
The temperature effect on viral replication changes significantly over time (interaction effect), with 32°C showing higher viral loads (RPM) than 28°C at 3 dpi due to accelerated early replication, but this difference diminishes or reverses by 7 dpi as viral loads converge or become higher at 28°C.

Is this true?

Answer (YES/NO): YES